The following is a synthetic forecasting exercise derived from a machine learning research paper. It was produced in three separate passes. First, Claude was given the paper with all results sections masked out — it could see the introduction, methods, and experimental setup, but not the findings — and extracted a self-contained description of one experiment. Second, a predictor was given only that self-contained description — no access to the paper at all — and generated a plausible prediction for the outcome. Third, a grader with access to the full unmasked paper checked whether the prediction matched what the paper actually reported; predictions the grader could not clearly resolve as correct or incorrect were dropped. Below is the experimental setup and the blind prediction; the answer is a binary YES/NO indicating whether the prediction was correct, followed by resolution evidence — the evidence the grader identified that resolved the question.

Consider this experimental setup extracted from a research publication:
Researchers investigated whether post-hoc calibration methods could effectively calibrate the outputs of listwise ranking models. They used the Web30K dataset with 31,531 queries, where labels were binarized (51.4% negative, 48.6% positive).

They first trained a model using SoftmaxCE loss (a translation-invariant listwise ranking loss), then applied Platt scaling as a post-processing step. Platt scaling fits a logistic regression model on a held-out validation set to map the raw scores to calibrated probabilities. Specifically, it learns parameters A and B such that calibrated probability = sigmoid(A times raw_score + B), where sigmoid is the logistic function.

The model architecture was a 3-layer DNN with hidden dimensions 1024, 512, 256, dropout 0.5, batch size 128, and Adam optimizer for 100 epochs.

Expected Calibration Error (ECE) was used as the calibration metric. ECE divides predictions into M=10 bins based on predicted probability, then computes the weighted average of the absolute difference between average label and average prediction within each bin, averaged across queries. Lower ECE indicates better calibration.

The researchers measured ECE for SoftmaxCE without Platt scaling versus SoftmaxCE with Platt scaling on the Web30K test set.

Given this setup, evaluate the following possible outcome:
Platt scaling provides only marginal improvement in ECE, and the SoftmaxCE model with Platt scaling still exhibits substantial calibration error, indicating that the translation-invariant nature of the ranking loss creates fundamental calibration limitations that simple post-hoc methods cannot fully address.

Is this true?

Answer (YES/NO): NO